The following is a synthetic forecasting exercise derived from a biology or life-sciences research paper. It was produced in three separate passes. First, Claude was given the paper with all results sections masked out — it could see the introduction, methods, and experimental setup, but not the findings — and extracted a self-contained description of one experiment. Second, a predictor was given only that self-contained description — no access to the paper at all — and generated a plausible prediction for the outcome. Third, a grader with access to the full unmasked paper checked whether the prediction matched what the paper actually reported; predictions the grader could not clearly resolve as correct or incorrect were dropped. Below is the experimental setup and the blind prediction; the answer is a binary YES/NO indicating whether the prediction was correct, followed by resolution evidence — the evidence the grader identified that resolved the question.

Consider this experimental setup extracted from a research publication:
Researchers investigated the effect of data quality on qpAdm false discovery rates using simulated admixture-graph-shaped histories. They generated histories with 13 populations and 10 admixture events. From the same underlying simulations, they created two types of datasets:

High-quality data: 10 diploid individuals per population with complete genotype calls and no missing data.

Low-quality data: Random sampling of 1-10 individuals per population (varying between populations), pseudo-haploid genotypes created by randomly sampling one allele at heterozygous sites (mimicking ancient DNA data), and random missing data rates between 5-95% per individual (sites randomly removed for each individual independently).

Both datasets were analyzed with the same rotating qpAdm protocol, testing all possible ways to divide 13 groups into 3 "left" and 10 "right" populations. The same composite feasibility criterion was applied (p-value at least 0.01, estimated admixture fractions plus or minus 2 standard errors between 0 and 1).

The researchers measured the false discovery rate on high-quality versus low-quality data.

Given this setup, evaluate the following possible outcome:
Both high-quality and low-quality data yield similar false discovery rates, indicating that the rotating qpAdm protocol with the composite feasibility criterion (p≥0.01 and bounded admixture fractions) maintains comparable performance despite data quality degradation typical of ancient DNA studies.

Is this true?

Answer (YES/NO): YES